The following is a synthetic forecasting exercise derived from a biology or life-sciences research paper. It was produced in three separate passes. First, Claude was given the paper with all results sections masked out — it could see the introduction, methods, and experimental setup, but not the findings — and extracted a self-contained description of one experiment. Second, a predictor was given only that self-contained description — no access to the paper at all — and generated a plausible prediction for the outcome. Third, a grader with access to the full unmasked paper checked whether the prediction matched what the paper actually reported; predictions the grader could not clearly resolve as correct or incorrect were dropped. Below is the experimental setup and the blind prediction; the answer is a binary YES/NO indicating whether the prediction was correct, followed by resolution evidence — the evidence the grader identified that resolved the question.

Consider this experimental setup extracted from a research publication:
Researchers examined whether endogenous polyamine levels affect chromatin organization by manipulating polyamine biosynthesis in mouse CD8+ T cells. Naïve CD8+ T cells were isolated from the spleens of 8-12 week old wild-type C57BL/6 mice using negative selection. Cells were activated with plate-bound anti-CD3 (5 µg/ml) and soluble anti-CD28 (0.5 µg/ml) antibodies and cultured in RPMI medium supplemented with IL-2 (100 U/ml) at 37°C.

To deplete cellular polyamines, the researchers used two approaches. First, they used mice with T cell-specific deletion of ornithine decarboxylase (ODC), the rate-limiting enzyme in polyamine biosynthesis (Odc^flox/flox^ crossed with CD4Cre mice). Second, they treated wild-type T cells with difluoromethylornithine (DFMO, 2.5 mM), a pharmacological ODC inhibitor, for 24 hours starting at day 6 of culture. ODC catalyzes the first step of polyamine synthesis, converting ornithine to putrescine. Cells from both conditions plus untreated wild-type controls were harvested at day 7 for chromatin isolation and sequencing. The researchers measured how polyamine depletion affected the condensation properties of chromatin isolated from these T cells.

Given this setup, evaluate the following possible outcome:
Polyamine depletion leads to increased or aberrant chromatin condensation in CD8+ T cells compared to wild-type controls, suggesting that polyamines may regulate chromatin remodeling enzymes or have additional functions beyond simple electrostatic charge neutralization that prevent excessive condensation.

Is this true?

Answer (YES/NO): NO